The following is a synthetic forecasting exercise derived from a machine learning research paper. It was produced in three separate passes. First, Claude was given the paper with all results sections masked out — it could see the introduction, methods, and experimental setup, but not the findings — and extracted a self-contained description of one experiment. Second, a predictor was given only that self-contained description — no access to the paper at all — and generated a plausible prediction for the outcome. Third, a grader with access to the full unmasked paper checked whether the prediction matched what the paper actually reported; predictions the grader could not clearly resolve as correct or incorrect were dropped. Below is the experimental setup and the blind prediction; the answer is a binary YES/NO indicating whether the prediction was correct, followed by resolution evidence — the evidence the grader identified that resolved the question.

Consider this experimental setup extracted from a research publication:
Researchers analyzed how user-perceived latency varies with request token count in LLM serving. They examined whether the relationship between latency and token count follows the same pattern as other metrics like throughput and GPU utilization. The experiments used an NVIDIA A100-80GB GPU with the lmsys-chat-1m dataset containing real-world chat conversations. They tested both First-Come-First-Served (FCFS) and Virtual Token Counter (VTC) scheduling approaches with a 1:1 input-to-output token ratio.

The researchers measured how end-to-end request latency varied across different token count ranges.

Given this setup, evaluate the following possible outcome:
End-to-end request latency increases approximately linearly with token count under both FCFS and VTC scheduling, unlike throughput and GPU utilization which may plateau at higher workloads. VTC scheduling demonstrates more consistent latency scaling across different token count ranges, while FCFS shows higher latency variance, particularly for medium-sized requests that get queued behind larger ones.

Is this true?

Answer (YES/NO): NO